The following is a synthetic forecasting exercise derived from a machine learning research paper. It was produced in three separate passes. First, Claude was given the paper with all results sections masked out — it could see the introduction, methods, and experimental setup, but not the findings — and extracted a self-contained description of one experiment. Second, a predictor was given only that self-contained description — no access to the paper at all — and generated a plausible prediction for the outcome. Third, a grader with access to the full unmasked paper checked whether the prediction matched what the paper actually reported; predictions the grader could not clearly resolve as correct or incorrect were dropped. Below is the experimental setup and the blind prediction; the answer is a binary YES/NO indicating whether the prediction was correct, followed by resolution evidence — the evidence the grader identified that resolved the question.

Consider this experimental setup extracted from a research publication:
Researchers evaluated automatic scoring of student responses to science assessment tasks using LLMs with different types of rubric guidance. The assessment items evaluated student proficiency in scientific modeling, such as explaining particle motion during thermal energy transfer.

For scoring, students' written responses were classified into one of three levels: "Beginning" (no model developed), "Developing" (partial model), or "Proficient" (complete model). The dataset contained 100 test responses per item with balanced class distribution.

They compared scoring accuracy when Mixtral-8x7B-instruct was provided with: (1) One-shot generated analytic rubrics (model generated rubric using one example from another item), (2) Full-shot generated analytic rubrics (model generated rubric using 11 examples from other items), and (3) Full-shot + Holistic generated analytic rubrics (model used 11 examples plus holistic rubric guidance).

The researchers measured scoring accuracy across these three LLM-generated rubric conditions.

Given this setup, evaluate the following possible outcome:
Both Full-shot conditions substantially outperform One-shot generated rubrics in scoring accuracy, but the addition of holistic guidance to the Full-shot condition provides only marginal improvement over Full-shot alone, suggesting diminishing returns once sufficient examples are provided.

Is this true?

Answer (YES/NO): NO